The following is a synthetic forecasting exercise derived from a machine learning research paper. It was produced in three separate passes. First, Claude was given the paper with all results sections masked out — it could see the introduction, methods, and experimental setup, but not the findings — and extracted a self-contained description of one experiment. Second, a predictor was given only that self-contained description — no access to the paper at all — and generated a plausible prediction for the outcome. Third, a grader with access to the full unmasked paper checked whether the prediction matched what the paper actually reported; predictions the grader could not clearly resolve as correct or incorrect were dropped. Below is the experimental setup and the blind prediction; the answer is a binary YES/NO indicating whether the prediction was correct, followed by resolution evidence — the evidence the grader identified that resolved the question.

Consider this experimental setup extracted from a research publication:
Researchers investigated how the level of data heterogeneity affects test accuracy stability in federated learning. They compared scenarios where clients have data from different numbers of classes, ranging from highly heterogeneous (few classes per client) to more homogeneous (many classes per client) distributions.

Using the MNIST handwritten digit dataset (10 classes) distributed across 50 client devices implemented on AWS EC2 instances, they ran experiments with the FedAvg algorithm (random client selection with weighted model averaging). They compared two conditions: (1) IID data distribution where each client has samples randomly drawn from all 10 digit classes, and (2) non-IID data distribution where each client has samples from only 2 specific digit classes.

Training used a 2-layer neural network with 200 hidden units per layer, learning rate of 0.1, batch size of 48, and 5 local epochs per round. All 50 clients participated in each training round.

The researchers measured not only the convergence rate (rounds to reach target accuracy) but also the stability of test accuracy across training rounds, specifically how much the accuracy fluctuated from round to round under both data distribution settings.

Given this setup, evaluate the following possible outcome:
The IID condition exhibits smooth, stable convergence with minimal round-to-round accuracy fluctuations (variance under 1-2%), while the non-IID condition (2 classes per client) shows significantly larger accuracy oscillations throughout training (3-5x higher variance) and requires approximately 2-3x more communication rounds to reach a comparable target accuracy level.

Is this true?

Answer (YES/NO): NO